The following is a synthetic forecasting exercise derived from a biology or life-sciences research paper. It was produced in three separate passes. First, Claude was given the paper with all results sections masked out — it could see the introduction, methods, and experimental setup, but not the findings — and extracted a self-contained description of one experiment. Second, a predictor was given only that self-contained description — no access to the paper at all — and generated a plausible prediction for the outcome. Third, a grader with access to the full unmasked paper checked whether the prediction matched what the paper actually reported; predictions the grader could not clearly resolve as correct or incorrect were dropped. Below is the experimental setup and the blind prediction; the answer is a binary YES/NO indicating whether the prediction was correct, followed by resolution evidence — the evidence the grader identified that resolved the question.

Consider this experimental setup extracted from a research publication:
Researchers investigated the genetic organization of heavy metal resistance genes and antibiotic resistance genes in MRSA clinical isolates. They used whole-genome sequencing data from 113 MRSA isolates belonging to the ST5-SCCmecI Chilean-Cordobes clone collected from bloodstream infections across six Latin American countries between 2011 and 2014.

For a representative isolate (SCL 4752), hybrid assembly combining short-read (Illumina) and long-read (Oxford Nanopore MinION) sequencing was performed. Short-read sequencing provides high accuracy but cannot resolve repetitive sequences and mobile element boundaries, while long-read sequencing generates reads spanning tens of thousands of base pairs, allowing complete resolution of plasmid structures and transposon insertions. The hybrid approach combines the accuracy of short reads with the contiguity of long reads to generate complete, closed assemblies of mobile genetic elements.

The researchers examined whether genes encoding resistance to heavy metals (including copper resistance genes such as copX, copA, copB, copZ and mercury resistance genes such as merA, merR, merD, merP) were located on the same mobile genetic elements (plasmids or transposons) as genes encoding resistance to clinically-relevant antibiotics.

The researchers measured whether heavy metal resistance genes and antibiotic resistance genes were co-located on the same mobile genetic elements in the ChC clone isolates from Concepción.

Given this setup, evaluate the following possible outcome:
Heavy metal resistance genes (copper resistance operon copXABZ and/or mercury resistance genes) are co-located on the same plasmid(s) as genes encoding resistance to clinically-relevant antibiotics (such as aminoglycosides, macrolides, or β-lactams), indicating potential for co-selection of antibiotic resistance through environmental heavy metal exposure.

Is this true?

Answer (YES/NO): YES